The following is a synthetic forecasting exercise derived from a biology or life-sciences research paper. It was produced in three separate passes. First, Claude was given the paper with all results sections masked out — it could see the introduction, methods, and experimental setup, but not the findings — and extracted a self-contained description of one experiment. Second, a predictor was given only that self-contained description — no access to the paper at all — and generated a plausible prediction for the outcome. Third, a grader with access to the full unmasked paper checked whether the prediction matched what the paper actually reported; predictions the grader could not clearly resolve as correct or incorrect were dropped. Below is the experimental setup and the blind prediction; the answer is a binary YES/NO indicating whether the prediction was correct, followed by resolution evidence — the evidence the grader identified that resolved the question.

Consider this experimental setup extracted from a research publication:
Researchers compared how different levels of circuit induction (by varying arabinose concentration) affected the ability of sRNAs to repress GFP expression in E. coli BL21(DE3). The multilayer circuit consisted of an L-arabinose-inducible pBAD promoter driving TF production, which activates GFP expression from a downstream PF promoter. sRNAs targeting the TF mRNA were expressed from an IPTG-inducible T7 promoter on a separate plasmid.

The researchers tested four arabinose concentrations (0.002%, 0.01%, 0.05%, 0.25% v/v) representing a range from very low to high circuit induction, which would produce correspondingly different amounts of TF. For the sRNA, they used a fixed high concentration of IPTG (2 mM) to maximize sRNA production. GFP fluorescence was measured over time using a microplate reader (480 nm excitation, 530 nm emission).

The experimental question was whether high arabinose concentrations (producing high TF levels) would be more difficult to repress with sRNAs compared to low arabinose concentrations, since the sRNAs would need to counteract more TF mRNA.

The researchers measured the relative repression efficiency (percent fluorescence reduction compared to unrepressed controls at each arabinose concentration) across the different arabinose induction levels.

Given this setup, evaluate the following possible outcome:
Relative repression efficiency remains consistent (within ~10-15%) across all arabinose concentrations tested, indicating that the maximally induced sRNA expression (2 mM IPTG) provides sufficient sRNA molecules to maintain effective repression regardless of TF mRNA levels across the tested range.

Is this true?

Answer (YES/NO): NO